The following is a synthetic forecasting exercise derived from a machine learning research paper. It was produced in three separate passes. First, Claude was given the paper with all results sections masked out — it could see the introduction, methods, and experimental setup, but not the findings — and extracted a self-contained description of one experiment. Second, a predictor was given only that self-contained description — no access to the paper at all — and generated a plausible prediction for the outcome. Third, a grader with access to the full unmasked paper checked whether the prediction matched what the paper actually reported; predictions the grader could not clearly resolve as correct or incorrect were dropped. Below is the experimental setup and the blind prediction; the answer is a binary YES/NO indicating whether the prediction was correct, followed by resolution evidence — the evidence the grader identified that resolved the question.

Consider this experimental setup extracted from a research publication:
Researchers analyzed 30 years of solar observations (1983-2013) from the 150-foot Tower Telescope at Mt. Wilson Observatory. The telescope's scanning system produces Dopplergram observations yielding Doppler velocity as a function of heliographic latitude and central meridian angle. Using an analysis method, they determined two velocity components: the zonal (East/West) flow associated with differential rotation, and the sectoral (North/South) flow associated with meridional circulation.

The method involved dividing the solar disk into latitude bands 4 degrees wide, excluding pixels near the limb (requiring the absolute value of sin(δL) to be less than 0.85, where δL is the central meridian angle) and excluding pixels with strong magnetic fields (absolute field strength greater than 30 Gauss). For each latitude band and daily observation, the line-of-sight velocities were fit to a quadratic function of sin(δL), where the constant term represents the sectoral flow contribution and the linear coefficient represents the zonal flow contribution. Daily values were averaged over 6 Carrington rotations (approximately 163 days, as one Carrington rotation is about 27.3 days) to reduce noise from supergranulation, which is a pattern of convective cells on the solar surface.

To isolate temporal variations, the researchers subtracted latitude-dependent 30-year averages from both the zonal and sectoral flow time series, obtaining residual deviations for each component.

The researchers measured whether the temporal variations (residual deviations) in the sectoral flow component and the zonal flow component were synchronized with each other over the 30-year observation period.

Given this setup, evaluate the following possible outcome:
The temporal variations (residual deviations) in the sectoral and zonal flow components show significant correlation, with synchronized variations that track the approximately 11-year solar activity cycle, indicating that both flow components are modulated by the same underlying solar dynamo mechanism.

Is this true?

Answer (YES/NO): YES